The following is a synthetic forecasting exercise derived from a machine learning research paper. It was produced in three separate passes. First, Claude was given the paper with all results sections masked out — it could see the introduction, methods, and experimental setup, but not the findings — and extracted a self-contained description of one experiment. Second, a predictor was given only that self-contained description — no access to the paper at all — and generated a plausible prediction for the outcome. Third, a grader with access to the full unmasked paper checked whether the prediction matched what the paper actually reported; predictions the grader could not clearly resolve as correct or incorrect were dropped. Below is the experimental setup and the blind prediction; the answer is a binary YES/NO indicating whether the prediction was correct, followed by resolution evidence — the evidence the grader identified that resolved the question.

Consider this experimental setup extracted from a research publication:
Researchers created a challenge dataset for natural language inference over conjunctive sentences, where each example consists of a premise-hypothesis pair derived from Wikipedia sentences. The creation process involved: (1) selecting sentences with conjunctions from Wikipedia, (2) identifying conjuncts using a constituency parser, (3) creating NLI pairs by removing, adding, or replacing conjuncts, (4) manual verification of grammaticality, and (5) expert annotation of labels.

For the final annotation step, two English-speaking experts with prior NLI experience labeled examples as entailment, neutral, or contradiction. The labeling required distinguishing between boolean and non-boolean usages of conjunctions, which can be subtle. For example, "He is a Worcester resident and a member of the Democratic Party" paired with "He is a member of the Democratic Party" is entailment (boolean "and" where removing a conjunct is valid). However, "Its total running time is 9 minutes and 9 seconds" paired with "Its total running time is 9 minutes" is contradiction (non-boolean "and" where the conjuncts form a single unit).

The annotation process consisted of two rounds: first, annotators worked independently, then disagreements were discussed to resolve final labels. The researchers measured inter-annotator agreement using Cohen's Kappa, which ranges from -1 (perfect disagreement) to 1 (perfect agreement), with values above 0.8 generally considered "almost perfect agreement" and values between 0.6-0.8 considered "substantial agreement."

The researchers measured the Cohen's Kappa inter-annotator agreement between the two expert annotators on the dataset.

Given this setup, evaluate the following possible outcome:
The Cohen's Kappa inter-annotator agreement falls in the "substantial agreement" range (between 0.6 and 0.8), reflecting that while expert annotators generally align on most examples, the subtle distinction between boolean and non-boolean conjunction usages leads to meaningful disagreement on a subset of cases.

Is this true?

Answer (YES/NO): NO